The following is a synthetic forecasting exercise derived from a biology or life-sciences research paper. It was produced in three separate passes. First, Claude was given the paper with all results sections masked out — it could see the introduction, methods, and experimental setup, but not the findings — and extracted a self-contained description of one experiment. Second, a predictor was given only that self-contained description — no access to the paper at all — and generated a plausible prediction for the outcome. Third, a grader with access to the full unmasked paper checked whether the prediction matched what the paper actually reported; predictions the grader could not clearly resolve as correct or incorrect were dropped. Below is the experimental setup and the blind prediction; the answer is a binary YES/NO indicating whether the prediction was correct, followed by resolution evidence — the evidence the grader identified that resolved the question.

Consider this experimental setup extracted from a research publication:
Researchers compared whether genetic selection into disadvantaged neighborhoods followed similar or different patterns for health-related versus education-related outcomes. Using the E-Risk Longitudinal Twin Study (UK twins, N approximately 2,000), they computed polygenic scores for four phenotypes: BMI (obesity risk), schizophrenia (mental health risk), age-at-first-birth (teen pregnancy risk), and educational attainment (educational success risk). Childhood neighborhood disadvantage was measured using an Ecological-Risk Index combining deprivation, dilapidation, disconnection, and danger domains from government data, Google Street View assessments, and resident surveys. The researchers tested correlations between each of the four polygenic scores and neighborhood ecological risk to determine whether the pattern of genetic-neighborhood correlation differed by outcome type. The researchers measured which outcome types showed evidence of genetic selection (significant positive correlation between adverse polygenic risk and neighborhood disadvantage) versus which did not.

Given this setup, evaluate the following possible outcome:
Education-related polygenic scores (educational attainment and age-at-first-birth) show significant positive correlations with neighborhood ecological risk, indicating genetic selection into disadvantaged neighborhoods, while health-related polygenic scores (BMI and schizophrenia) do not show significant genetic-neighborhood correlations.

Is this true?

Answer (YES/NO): NO